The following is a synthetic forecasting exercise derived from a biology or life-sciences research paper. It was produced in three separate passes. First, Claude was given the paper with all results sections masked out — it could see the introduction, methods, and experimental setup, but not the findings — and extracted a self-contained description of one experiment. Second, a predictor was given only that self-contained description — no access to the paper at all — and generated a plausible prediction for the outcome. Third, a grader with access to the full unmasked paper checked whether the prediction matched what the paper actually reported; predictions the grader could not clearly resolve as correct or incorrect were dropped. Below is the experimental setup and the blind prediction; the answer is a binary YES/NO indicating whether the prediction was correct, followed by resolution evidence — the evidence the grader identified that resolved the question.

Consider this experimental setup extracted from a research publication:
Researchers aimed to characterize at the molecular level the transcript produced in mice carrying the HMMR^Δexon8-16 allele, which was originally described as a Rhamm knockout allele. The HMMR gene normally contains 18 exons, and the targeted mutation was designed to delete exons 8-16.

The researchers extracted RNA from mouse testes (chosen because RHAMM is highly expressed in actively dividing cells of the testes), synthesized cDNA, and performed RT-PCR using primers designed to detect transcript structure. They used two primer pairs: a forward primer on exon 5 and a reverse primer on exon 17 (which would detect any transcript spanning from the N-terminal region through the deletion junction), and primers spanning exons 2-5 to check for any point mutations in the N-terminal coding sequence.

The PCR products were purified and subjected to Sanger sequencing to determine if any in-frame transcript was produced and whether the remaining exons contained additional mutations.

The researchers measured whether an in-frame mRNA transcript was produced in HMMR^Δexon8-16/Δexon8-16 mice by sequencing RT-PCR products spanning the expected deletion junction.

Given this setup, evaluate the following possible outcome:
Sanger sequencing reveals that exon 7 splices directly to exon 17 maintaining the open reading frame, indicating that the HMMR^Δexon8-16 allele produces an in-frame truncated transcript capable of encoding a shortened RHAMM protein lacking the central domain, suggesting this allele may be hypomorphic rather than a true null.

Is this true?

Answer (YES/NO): NO